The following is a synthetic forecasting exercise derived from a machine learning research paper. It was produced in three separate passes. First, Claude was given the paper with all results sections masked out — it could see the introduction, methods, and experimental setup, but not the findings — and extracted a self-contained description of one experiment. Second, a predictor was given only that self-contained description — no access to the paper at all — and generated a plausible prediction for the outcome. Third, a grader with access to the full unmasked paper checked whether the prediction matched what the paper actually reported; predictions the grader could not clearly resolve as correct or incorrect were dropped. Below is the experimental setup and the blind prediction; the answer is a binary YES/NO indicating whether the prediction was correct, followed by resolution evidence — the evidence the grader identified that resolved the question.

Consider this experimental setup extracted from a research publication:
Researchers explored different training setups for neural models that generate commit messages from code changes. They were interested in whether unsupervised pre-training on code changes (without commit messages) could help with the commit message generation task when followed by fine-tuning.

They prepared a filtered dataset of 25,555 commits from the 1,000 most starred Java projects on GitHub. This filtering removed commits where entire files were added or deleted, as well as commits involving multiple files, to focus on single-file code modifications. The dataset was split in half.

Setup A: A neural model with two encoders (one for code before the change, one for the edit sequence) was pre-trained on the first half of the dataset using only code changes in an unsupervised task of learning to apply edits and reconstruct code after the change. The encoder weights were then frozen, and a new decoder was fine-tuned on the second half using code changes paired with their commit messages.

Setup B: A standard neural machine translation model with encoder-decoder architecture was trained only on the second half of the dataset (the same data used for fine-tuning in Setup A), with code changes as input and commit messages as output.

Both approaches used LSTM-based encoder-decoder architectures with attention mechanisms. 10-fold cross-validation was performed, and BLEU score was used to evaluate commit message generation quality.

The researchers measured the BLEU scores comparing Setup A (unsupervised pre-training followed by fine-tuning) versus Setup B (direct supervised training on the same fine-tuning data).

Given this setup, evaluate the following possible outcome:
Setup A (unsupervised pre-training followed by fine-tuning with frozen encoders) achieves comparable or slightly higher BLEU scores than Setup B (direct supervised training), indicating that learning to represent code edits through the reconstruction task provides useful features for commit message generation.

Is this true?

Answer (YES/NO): YES